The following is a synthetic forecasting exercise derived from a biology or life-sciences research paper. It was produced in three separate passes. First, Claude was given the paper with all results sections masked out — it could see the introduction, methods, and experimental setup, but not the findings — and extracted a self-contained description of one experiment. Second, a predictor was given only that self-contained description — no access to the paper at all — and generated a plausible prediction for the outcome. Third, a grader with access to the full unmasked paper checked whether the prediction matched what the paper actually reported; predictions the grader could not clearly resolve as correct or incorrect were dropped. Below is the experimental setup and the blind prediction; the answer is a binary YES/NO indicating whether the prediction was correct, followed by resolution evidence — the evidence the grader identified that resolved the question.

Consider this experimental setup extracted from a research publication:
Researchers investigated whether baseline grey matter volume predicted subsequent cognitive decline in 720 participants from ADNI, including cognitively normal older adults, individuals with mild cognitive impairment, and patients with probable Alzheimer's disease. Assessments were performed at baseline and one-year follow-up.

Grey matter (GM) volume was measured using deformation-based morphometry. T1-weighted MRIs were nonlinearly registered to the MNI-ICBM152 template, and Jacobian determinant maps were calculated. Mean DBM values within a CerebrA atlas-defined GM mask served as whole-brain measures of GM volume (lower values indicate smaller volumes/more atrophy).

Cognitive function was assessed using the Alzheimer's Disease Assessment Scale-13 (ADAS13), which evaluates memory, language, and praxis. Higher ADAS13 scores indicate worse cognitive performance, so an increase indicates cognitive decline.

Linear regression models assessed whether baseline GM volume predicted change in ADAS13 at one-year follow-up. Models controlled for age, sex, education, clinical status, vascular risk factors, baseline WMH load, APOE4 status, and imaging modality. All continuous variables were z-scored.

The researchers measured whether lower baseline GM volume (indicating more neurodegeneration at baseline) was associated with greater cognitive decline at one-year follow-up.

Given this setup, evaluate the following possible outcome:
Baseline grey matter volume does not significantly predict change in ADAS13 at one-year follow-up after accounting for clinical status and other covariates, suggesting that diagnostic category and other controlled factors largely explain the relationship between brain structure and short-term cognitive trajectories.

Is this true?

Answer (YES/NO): NO